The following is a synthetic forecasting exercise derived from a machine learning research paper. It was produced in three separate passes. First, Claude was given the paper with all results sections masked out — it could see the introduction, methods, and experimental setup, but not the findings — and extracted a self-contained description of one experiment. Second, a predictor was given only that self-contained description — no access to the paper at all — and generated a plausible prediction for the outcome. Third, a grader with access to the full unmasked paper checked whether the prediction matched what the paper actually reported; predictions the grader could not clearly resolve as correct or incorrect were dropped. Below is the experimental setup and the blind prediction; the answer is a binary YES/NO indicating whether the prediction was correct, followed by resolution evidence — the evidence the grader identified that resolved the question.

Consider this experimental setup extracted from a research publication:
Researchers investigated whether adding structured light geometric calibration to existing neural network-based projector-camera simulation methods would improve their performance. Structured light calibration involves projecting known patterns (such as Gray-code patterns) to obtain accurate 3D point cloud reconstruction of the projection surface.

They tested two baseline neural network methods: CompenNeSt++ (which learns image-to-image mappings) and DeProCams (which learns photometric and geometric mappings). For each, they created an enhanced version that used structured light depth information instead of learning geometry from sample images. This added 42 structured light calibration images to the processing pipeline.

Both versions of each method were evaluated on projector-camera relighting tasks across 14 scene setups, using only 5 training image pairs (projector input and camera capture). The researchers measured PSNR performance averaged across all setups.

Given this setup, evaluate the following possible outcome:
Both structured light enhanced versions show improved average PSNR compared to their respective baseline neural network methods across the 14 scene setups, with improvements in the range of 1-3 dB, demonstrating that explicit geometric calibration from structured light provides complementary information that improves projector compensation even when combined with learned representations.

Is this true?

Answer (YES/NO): NO